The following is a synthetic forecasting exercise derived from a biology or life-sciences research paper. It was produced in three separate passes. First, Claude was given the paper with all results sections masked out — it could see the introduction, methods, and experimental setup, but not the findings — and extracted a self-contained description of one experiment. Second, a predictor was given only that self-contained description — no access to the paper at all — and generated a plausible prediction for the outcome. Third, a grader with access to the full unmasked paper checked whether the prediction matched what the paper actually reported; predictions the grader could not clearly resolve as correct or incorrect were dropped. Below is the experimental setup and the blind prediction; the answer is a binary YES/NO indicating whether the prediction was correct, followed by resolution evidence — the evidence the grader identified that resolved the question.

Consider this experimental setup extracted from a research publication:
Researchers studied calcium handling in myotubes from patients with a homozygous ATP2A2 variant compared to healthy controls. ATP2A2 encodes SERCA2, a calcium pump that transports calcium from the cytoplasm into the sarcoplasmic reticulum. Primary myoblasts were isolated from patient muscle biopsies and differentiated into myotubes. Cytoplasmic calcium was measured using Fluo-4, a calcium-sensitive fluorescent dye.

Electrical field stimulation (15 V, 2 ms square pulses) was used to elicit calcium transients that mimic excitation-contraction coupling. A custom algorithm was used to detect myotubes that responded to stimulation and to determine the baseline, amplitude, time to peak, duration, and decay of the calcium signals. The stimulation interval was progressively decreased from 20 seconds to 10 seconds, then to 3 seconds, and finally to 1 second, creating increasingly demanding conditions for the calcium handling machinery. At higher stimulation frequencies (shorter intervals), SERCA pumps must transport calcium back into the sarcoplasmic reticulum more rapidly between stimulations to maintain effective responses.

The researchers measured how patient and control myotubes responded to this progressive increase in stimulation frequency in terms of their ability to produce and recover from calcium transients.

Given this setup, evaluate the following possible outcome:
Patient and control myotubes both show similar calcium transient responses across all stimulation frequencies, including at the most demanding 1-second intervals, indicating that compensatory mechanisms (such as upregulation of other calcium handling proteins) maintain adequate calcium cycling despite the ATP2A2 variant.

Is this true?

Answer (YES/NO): NO